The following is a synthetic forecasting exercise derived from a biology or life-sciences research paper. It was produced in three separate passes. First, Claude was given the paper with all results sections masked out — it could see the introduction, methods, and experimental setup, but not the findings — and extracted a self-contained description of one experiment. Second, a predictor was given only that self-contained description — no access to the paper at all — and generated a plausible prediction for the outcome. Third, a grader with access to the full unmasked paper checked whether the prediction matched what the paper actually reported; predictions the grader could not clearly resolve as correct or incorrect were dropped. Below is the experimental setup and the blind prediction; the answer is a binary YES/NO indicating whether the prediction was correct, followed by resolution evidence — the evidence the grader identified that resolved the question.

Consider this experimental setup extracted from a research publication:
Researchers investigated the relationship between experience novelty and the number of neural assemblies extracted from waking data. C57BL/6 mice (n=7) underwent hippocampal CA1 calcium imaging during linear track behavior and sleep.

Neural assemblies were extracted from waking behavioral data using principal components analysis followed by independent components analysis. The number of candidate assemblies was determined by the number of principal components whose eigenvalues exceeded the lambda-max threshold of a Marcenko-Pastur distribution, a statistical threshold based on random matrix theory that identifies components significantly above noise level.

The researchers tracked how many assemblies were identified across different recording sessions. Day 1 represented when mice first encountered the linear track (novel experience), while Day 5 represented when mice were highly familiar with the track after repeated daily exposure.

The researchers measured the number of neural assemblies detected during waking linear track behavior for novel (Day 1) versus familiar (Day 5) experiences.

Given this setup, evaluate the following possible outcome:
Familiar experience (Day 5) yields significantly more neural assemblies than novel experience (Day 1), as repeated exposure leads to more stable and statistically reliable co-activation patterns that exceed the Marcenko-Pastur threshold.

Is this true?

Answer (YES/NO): NO